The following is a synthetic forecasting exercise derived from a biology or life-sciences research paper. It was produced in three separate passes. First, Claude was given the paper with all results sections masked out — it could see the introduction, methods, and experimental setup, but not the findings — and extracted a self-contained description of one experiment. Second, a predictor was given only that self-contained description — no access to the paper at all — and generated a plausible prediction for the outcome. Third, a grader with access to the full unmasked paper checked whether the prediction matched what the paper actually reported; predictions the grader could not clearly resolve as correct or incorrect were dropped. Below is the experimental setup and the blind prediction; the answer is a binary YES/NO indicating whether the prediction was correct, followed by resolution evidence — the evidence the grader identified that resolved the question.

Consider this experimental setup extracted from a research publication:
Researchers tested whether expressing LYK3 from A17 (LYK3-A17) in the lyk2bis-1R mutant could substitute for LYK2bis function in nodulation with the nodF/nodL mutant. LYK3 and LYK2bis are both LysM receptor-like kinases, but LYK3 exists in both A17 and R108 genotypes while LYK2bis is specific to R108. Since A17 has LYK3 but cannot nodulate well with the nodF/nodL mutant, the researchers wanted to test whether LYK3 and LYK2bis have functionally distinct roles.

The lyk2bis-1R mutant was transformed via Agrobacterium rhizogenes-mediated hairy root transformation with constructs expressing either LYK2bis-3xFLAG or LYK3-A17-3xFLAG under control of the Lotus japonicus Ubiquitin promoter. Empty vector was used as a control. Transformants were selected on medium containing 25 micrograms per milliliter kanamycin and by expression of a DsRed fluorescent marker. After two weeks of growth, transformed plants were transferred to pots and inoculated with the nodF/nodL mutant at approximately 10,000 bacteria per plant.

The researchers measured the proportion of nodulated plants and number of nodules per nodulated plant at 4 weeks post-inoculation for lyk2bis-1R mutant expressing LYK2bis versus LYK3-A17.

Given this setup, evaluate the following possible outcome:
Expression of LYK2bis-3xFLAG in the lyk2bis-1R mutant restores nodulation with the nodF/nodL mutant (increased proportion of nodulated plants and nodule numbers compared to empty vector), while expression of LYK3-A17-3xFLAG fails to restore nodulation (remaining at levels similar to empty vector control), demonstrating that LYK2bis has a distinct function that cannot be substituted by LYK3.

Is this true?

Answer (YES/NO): YES